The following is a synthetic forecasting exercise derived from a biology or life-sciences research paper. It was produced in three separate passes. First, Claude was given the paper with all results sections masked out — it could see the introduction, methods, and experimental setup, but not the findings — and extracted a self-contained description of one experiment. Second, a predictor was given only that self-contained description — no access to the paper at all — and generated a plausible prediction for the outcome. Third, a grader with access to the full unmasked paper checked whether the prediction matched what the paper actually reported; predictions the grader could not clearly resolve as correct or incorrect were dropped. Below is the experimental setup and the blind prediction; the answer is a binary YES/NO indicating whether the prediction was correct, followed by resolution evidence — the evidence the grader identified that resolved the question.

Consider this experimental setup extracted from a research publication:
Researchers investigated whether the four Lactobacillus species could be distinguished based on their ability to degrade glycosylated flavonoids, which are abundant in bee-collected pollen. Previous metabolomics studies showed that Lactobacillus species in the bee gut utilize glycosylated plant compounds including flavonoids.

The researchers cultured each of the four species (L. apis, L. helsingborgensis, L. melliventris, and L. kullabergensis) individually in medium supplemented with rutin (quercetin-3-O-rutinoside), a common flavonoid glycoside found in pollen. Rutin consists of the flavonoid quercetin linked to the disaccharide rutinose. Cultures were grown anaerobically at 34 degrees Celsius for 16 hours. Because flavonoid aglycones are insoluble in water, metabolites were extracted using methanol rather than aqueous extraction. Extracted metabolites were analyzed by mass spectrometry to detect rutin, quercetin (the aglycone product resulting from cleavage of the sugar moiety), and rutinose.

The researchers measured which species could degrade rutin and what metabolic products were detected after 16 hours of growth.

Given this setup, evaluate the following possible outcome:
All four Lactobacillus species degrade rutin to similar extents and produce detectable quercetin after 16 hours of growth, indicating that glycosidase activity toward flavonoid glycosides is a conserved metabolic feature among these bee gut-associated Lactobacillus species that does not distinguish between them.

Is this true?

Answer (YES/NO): NO